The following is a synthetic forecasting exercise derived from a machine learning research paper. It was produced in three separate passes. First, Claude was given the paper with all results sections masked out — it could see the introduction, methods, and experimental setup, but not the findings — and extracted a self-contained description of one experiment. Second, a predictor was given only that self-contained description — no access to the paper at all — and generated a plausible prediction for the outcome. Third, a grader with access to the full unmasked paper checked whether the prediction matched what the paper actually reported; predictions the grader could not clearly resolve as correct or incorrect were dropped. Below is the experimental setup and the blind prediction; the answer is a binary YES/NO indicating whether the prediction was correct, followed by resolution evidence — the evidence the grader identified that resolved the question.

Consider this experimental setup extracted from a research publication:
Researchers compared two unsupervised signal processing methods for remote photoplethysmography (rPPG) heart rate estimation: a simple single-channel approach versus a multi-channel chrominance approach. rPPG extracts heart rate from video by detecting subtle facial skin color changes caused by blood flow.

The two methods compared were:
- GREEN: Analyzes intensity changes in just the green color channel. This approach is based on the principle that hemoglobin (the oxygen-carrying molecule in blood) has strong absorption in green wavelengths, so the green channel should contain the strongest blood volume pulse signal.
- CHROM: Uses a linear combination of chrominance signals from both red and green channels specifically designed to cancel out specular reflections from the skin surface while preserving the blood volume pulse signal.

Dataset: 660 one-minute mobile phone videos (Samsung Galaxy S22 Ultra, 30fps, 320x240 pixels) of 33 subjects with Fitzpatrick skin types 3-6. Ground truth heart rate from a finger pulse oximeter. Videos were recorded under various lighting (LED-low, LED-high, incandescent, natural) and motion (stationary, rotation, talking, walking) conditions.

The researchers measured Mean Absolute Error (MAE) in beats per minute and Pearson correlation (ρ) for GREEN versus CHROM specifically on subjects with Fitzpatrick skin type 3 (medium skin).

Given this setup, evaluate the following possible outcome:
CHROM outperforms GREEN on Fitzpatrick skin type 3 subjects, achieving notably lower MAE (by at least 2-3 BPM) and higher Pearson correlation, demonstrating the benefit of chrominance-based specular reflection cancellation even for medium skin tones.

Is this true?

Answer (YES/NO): YES